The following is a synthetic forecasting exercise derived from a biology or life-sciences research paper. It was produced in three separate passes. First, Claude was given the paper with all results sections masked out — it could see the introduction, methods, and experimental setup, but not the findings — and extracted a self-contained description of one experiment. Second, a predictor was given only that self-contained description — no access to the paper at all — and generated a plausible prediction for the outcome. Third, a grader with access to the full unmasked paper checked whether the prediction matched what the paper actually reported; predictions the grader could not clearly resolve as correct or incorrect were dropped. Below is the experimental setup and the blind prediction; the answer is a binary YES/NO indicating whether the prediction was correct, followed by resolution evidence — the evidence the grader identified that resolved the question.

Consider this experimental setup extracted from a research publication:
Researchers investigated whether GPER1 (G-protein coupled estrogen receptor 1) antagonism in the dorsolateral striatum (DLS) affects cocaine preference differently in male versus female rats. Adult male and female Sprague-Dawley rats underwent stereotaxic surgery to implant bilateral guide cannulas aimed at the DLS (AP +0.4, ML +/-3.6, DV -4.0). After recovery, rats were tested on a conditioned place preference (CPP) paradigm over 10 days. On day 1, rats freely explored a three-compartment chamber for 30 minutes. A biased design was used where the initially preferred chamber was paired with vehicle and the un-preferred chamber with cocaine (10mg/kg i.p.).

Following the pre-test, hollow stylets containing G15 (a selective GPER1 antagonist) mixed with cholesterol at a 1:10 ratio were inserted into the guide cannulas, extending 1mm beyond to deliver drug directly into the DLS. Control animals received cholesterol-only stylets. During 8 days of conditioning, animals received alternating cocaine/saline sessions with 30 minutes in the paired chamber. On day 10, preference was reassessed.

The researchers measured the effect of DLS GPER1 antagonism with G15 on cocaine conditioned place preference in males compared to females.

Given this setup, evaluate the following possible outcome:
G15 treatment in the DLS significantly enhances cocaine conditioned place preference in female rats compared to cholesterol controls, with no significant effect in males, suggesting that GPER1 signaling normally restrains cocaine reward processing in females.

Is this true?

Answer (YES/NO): NO